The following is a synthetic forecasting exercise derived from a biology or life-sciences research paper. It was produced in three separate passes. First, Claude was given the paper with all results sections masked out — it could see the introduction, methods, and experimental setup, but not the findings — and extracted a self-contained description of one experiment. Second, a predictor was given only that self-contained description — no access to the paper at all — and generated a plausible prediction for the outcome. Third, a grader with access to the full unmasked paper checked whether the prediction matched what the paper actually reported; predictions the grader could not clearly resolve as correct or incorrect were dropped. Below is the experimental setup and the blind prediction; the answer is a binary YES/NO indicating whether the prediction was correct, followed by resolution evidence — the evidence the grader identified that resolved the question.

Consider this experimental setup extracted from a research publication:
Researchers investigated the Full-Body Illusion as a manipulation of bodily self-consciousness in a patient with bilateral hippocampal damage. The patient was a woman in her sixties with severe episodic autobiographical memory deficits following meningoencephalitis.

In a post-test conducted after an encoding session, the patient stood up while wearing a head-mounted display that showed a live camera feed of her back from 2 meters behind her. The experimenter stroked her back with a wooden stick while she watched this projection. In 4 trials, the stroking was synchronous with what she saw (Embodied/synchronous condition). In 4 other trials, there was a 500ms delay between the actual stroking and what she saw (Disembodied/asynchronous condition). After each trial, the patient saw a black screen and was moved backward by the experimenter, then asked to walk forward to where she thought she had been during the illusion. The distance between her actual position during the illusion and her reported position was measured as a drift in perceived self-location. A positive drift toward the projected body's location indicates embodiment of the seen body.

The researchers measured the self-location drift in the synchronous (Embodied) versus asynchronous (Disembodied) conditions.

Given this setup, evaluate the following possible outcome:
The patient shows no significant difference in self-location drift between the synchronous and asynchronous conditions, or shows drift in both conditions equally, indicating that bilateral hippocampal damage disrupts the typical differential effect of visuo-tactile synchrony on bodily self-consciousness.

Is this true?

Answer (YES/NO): NO